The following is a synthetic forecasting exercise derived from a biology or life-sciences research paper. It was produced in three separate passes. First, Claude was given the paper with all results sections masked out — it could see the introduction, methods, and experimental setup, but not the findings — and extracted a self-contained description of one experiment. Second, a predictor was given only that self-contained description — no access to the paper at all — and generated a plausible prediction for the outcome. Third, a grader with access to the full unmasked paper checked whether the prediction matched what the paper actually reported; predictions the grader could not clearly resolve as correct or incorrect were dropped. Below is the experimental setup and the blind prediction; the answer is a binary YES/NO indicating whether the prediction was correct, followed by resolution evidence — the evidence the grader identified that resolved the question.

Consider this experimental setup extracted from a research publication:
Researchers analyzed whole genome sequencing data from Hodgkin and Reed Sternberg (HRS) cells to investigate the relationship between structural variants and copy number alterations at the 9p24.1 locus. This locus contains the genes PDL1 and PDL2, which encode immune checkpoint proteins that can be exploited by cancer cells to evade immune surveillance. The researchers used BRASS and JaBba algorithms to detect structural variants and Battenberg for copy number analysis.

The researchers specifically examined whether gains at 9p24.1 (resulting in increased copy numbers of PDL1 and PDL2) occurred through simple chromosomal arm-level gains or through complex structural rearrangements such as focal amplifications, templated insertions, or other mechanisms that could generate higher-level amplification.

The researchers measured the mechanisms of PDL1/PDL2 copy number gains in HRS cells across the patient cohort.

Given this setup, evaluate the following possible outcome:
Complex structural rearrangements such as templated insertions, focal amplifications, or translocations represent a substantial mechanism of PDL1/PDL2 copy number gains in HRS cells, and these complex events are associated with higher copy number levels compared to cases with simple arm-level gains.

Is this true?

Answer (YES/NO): NO